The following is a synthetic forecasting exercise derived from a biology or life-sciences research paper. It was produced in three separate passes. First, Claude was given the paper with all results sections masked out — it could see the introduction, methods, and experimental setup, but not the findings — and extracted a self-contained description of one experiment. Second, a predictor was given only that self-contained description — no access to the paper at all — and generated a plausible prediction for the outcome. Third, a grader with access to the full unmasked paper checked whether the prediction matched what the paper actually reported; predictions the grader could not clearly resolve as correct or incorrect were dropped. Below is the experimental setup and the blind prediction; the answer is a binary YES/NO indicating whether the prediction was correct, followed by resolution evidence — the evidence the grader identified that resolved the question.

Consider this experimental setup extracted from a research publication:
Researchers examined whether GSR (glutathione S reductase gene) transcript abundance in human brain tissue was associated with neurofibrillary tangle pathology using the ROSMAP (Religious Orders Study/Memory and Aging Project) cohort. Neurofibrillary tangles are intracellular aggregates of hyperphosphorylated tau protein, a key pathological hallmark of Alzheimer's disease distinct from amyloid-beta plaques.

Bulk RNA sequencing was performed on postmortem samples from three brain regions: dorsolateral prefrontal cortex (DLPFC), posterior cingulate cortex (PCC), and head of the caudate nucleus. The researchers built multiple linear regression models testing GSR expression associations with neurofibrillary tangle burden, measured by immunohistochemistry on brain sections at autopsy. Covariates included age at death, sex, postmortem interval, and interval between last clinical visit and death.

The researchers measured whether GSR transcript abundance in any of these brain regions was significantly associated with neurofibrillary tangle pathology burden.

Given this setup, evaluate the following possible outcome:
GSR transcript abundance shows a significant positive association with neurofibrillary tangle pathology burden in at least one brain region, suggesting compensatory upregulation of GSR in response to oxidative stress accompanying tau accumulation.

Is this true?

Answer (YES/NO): NO